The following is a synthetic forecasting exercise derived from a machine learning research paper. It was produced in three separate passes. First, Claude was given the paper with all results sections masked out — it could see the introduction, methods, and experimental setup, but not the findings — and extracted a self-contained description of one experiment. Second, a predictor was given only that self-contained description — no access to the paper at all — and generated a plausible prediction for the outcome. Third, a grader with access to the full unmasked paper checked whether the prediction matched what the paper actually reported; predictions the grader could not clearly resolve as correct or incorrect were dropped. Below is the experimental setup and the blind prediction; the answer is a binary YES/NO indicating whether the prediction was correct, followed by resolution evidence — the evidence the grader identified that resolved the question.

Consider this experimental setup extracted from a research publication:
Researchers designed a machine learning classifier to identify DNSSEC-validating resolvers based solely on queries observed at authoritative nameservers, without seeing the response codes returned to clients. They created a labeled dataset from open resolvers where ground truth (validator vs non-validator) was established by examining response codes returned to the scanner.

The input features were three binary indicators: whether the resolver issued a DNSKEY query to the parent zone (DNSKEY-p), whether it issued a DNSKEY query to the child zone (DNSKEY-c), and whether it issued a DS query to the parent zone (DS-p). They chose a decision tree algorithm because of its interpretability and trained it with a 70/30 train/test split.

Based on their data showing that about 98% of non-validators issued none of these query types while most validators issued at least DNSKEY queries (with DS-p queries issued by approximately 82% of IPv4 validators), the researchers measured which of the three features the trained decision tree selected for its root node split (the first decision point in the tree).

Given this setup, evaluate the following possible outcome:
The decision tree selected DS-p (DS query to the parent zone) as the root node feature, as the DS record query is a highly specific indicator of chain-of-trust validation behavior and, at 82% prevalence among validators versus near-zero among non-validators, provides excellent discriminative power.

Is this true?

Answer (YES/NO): NO